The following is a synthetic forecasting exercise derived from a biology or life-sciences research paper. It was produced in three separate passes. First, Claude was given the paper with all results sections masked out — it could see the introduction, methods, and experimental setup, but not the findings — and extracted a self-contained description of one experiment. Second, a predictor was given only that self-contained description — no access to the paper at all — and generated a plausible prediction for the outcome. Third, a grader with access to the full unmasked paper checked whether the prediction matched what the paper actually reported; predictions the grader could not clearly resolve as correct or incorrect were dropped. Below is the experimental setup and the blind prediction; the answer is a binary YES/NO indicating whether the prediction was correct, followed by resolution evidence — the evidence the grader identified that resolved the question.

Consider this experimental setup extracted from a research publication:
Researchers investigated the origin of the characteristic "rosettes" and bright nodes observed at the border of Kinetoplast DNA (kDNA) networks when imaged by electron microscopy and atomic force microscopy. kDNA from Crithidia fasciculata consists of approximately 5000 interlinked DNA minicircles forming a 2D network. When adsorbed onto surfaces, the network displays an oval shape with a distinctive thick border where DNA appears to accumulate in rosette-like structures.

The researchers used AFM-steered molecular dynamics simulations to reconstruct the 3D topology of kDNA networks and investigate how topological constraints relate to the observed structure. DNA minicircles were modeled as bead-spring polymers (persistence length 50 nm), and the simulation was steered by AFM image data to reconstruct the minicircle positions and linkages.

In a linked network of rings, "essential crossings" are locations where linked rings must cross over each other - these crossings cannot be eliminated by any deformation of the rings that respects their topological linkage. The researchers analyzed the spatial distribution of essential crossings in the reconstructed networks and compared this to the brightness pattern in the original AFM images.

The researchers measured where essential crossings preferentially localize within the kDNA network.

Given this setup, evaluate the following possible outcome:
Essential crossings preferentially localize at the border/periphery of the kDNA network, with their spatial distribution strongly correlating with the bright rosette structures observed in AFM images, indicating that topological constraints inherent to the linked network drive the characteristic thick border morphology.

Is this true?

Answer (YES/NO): YES